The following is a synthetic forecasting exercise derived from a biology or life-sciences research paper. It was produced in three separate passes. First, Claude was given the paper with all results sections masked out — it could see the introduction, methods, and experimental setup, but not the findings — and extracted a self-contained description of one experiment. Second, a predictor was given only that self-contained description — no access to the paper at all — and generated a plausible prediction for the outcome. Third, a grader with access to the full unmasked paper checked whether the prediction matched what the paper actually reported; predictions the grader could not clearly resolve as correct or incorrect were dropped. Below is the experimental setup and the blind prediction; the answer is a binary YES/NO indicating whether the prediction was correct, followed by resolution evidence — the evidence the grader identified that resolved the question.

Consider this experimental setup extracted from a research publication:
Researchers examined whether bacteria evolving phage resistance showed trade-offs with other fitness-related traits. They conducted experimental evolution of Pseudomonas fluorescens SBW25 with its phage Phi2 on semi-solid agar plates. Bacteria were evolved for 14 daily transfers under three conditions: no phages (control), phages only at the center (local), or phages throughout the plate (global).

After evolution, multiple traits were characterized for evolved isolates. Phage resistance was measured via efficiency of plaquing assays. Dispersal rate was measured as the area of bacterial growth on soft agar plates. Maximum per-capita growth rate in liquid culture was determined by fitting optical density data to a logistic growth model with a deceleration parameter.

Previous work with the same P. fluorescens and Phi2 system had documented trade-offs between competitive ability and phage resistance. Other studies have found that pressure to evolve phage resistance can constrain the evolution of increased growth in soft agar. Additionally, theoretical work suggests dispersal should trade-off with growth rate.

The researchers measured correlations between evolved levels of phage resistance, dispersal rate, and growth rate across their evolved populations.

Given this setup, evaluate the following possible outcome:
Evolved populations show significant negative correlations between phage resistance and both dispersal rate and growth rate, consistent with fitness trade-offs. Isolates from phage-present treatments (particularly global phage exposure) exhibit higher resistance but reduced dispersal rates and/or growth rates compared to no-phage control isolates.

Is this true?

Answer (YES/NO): NO